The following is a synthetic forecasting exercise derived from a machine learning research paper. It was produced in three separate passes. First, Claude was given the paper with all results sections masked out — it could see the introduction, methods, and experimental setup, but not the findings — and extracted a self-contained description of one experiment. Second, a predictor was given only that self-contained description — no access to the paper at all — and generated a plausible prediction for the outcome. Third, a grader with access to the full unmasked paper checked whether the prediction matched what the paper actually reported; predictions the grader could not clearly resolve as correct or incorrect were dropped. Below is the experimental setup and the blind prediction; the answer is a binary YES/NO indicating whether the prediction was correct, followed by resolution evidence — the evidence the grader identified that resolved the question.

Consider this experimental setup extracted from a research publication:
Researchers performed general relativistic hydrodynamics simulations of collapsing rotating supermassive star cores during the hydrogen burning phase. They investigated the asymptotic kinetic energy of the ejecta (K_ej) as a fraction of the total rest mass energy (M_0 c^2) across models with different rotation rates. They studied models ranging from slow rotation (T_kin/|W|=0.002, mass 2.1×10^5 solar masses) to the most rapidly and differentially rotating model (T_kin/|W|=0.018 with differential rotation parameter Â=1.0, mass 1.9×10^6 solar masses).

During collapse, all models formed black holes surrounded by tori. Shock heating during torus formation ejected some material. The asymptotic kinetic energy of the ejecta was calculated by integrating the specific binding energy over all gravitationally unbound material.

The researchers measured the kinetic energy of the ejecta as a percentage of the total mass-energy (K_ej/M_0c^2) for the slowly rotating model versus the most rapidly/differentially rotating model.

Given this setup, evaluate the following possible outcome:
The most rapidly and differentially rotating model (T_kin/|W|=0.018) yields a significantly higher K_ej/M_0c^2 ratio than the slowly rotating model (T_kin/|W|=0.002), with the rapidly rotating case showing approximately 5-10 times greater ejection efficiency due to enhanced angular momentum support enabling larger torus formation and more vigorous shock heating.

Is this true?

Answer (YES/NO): YES